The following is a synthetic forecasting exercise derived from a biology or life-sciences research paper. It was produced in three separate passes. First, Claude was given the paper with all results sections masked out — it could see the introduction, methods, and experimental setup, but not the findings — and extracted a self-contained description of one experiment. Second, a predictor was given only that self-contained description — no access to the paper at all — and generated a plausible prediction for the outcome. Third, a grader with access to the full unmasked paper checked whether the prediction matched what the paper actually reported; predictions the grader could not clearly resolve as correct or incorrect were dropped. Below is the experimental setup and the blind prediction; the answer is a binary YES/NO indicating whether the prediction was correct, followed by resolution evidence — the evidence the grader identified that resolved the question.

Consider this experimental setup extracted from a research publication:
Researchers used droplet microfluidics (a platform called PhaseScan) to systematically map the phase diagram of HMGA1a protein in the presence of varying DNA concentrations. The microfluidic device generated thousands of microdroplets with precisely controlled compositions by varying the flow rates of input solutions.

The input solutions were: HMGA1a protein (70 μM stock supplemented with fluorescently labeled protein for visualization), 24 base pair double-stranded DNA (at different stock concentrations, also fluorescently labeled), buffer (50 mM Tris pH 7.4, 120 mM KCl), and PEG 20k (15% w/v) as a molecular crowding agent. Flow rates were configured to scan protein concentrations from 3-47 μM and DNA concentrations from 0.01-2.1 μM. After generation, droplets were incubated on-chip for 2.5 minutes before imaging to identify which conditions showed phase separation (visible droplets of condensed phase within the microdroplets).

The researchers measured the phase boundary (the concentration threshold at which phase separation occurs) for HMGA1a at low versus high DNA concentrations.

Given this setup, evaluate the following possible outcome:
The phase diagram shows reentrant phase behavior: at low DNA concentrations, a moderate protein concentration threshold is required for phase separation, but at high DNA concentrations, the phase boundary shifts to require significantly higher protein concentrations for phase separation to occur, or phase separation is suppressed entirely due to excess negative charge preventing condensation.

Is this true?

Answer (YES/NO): YES